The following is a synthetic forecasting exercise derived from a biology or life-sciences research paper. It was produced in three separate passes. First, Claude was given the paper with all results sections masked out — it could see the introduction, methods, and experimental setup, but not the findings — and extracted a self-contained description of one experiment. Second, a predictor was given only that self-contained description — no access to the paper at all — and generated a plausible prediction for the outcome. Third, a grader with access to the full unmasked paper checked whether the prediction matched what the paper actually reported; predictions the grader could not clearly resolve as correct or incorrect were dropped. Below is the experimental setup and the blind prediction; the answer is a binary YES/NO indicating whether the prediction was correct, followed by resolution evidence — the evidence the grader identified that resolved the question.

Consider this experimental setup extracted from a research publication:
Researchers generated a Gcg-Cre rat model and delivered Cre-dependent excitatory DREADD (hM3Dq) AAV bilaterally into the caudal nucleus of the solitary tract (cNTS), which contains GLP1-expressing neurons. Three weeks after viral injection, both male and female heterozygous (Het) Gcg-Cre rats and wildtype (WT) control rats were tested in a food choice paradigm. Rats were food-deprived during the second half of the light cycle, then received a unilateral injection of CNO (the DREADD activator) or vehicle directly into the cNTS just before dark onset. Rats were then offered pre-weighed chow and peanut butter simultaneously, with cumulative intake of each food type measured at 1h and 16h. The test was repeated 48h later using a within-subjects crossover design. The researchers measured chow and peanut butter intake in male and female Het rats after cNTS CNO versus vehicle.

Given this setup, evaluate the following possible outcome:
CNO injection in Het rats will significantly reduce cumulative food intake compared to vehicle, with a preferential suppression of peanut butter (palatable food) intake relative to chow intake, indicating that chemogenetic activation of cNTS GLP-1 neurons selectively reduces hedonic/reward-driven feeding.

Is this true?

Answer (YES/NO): NO